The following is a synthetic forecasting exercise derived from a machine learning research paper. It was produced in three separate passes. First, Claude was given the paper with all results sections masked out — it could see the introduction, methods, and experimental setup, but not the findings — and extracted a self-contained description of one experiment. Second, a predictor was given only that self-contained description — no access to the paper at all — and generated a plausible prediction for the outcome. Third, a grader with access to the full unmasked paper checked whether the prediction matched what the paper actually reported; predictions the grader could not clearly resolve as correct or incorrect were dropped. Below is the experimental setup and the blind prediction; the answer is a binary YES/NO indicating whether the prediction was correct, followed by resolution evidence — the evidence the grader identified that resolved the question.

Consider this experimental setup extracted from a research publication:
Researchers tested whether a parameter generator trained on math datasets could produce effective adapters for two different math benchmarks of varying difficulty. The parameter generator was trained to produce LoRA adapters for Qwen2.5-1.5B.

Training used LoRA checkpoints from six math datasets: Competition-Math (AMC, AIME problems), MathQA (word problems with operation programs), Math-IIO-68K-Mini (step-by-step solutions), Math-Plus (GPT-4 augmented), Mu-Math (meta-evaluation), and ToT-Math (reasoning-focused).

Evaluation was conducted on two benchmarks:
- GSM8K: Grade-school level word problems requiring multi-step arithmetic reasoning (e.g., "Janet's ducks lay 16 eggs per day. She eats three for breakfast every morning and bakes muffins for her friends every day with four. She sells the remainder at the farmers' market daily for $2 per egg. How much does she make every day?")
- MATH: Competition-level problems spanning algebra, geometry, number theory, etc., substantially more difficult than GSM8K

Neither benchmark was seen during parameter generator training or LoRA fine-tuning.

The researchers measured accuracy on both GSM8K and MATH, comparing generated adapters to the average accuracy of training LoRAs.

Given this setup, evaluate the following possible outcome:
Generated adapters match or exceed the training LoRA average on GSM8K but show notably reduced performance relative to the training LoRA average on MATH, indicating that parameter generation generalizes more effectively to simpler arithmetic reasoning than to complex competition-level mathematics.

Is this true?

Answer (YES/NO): NO